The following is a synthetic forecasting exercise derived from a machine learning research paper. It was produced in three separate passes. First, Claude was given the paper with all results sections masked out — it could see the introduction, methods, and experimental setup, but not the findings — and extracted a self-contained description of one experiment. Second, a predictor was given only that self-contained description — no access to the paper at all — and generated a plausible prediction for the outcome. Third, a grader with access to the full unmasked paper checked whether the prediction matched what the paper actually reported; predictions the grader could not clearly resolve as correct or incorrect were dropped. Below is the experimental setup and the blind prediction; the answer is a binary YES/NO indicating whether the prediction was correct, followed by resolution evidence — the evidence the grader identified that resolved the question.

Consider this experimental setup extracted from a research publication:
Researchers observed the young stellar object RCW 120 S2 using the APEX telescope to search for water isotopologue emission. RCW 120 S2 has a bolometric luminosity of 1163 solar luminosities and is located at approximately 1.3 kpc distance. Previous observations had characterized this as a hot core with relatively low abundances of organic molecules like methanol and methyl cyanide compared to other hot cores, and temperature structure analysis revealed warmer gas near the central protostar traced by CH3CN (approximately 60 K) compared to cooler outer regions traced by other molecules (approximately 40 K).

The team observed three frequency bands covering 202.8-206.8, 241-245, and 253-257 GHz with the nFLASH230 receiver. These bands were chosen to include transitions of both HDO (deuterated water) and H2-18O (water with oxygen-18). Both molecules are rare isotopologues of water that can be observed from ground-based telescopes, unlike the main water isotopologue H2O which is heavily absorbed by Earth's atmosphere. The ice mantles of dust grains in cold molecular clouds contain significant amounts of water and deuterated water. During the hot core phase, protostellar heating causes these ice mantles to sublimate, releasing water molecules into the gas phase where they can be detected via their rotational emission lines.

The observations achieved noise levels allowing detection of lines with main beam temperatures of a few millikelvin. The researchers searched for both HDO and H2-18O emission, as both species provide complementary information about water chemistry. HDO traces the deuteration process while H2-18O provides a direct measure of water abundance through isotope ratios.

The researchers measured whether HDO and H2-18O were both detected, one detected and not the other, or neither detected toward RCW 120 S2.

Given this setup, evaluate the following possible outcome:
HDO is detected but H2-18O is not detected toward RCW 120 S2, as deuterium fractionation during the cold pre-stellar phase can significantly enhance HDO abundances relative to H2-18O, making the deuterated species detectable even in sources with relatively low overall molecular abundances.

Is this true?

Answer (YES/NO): YES